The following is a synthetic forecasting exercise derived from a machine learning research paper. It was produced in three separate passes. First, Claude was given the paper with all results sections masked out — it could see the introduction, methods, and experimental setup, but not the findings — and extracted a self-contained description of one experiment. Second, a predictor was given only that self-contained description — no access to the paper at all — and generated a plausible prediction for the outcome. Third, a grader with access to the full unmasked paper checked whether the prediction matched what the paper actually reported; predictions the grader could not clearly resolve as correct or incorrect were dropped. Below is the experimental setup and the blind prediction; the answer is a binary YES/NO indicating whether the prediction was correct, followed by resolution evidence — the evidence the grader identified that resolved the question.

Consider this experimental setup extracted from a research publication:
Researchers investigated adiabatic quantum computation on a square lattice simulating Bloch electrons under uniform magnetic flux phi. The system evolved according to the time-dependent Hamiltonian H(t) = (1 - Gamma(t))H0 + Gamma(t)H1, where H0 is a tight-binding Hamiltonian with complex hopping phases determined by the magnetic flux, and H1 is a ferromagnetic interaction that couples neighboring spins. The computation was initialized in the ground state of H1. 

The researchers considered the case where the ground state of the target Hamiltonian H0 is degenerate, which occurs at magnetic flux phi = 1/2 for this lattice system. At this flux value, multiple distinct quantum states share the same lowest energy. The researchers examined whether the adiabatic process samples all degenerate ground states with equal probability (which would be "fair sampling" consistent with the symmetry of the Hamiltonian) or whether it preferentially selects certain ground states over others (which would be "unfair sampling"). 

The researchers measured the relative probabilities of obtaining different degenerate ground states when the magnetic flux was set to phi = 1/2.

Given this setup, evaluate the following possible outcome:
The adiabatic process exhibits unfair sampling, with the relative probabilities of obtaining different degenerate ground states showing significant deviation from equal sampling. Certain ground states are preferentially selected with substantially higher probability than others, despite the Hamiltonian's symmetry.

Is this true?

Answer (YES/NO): YES